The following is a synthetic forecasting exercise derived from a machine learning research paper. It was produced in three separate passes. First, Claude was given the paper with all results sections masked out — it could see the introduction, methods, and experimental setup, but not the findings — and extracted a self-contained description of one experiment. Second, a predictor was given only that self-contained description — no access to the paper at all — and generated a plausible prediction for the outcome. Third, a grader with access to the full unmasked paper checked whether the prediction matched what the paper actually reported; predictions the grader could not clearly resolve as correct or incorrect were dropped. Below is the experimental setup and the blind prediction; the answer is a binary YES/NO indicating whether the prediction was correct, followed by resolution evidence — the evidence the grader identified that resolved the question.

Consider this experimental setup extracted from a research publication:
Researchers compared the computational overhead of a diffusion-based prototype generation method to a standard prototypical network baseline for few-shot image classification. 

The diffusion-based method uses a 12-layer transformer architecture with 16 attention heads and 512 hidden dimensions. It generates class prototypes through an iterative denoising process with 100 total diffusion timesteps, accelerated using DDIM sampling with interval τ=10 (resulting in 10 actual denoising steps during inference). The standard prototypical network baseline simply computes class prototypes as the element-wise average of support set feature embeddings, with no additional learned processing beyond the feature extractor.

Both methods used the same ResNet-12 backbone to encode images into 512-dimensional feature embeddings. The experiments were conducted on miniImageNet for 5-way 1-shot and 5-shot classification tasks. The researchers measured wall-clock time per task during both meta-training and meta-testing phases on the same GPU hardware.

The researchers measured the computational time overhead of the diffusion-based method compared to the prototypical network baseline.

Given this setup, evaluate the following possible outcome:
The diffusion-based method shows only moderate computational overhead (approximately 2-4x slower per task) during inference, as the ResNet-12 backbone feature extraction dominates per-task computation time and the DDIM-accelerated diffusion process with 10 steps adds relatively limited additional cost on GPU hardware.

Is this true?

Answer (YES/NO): NO